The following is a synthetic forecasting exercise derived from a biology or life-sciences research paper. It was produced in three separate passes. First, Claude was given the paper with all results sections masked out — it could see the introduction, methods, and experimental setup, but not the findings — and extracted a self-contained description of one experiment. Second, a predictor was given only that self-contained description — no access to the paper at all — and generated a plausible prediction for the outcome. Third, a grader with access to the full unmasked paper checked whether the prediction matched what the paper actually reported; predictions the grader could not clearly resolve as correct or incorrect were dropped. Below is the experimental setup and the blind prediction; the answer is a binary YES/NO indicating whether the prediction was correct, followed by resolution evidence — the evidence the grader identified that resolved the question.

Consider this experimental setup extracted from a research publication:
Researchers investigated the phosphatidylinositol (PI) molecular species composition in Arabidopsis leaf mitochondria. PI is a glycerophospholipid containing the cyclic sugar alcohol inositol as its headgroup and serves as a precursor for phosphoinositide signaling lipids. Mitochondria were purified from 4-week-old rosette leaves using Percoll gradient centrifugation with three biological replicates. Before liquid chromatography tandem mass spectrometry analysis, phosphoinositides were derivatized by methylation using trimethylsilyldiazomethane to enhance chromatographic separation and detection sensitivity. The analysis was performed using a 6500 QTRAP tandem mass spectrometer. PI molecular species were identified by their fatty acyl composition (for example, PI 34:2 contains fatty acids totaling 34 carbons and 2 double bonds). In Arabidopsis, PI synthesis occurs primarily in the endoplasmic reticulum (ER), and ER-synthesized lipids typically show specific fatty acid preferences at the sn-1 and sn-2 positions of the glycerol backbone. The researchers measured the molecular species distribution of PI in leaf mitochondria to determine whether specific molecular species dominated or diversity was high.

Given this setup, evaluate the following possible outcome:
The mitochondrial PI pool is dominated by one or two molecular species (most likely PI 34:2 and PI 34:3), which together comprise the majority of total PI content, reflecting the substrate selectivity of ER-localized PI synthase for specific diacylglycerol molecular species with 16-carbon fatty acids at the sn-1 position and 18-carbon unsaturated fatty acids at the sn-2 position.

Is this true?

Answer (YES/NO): YES